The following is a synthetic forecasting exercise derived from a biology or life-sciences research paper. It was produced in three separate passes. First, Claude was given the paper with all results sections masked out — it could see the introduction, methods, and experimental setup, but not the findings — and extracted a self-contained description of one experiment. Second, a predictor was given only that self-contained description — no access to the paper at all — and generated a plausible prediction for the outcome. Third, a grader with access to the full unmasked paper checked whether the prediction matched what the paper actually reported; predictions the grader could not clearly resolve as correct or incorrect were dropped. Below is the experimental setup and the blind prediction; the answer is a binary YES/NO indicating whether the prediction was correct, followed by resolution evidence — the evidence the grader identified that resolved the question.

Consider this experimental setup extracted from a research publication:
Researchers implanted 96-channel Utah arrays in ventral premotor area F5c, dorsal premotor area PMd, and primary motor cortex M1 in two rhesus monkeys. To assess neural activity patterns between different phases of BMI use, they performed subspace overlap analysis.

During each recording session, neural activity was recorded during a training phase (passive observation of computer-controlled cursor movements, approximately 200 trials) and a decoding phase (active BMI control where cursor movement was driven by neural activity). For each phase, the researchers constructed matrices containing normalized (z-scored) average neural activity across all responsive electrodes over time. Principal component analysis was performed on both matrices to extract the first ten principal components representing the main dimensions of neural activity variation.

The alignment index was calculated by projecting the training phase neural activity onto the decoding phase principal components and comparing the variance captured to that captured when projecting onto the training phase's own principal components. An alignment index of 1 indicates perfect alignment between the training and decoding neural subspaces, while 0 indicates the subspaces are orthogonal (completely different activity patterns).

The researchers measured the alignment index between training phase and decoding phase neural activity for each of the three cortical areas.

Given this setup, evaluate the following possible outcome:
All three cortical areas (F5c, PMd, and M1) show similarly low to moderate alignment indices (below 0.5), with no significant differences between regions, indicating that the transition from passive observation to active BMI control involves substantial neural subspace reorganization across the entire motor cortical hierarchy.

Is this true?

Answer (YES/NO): NO